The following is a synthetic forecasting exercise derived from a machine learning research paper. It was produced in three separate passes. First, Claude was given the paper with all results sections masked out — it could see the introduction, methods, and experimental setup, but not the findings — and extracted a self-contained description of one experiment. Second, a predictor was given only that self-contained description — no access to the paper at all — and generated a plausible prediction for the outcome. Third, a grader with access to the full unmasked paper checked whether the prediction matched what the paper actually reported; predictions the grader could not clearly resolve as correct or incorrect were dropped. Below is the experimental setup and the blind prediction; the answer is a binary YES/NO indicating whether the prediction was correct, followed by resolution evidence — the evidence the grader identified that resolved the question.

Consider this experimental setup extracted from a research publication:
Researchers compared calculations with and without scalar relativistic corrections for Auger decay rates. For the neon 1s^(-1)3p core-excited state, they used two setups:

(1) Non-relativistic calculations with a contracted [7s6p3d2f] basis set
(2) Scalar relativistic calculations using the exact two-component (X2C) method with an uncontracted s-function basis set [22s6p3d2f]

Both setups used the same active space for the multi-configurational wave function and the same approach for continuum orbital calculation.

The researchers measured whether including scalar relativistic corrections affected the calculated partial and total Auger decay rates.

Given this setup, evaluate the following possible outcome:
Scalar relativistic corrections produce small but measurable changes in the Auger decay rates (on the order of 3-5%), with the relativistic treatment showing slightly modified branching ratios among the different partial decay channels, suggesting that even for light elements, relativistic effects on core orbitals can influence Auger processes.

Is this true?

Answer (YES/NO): NO